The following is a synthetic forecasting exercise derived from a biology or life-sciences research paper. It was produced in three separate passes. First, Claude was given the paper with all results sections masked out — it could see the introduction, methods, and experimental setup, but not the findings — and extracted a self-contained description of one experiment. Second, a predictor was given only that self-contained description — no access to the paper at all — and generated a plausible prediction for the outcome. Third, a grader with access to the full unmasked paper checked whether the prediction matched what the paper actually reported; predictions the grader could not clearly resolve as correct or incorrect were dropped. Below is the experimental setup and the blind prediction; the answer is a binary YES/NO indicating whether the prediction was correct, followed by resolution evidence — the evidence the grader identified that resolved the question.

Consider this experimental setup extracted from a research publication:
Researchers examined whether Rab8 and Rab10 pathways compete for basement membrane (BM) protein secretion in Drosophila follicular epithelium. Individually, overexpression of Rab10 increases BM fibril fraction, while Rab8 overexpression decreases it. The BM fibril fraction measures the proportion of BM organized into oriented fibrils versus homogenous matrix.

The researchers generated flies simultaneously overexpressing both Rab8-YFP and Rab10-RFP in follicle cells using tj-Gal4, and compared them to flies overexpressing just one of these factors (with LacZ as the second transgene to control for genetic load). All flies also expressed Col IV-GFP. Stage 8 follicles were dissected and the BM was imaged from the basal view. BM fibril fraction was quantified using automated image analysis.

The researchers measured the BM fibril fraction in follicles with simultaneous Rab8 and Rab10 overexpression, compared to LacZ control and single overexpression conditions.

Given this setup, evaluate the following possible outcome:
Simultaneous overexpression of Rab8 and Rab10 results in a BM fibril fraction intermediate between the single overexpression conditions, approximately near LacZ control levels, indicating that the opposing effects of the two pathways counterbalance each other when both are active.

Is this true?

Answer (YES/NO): YES